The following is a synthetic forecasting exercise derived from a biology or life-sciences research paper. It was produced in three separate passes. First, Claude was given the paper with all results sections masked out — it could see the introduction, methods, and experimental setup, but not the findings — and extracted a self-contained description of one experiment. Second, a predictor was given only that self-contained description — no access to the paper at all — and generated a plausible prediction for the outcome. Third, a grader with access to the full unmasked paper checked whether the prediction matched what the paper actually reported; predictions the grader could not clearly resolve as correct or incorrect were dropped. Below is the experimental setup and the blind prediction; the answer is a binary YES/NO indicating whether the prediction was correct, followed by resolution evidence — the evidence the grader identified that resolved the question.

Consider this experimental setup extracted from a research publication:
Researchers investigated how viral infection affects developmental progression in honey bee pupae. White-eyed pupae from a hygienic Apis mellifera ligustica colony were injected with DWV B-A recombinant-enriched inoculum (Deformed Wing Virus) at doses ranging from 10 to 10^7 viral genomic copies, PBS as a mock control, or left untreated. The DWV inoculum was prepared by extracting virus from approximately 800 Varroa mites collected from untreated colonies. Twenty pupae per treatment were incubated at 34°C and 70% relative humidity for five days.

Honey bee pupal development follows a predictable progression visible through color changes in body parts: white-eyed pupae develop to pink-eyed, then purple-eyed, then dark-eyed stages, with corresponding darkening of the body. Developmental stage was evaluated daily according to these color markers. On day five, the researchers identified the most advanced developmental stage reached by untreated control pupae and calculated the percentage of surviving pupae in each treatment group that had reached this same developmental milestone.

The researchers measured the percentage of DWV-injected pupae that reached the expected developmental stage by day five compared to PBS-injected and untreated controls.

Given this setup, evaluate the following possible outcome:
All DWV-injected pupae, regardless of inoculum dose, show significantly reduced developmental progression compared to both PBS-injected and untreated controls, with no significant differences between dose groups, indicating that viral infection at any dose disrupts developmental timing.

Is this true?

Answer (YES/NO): NO